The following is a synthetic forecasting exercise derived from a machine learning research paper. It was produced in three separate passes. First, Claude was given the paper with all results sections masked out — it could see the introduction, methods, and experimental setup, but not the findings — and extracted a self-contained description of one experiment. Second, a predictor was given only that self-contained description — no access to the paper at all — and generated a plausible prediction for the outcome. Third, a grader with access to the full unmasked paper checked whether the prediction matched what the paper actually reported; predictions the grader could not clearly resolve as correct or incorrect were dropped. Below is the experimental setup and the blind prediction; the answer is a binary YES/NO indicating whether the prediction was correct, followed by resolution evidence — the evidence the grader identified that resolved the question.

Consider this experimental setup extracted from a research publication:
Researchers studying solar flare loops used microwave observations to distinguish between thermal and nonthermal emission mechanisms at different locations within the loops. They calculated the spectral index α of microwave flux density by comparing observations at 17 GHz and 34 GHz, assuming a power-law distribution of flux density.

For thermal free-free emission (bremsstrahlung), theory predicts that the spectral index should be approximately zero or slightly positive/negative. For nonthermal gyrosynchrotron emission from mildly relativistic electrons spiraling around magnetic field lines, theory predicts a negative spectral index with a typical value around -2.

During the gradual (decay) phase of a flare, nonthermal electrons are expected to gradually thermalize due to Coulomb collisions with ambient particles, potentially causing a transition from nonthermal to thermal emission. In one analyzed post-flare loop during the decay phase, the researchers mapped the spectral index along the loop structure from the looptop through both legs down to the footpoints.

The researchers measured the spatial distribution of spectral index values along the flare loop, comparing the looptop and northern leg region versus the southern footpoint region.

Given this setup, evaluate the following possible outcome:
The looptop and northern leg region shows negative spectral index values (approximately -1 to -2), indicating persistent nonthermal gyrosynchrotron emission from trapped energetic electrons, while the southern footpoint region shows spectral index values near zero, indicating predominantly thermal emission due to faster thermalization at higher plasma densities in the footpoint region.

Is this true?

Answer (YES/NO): YES